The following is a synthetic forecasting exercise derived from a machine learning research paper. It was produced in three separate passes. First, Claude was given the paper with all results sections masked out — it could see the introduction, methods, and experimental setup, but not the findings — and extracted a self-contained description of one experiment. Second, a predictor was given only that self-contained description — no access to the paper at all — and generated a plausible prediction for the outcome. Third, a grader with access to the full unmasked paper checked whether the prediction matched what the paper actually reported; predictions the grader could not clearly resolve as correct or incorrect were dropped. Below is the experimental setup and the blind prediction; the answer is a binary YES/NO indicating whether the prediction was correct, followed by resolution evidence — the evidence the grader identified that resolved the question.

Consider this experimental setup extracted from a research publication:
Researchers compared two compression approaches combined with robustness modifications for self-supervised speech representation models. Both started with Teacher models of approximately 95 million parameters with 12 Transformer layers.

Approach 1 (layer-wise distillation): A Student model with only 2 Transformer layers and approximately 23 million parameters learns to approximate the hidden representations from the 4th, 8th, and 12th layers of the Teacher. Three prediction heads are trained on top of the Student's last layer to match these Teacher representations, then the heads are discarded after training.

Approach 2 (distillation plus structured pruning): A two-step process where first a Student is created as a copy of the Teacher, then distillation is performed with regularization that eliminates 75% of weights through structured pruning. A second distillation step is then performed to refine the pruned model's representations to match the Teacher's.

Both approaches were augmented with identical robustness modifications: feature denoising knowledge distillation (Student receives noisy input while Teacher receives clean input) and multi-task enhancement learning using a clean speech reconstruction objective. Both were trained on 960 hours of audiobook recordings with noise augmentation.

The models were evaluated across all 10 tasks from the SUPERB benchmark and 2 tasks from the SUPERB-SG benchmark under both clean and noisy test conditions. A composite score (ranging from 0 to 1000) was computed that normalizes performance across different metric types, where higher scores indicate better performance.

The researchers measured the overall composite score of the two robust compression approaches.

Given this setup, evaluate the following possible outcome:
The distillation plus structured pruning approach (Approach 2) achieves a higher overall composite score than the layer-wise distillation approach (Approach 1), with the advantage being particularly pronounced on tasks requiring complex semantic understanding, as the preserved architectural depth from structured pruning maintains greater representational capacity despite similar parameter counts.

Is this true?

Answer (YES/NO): YES